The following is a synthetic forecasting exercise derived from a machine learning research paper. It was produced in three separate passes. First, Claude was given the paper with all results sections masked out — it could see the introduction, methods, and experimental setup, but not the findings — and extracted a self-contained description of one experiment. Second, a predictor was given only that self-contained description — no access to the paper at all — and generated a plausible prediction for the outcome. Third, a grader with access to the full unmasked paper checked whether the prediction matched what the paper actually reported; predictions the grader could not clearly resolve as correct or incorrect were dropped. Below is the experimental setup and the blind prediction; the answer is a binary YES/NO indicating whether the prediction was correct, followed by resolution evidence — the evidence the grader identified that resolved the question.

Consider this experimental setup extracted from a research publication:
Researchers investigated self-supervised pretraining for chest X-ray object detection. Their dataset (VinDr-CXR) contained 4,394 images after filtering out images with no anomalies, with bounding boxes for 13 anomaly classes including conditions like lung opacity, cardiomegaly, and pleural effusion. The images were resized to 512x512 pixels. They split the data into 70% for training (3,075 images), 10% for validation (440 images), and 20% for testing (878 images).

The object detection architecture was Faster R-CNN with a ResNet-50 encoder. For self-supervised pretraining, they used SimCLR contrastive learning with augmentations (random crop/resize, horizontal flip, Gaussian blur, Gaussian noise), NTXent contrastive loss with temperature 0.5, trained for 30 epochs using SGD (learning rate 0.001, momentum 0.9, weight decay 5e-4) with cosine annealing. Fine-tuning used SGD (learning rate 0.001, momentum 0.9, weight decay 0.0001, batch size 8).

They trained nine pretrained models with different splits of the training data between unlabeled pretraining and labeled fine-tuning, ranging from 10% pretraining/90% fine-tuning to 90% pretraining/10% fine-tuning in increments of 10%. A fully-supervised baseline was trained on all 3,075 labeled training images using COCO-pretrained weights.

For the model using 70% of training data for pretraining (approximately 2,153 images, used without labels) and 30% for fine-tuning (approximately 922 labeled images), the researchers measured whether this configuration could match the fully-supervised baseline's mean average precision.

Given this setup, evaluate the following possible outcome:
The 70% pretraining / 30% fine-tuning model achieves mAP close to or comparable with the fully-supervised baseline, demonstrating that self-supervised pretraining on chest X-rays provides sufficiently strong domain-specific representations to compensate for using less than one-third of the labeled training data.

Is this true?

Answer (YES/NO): NO